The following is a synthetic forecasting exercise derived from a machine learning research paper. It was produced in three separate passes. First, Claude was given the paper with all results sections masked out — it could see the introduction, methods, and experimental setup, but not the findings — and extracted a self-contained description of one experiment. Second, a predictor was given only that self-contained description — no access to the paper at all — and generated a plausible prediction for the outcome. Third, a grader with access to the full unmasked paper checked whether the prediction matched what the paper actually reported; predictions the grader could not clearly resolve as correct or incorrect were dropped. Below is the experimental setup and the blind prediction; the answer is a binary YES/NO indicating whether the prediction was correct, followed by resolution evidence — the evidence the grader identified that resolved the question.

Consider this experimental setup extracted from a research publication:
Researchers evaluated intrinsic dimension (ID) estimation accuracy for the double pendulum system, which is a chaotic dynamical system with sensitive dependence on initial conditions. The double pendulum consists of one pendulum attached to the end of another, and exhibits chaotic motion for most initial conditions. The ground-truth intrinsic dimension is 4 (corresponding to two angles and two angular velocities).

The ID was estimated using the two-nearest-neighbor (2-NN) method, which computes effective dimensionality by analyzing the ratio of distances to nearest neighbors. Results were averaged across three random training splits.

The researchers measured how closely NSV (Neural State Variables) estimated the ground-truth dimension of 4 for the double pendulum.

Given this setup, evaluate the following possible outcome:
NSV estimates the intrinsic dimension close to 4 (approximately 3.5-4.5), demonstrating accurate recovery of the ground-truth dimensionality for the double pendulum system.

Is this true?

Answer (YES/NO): NO